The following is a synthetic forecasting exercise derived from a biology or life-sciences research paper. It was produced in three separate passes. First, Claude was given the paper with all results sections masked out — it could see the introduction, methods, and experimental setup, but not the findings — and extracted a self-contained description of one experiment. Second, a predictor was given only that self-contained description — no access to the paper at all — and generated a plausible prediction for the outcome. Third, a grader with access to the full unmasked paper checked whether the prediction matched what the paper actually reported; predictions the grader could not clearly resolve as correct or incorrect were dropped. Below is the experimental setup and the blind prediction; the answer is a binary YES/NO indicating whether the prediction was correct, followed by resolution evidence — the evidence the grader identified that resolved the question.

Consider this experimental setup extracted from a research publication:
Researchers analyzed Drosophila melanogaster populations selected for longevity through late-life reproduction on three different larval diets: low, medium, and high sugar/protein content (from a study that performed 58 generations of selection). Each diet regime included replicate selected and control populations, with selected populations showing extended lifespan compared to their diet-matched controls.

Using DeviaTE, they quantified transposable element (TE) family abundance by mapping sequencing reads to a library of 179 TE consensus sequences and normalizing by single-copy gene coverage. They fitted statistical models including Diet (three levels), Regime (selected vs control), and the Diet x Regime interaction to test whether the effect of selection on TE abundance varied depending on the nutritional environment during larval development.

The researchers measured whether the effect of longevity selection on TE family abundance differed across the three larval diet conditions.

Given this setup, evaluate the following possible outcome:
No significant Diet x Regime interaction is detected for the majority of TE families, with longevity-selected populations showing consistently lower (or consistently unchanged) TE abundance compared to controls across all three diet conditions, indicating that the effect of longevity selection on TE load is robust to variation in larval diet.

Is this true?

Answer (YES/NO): NO